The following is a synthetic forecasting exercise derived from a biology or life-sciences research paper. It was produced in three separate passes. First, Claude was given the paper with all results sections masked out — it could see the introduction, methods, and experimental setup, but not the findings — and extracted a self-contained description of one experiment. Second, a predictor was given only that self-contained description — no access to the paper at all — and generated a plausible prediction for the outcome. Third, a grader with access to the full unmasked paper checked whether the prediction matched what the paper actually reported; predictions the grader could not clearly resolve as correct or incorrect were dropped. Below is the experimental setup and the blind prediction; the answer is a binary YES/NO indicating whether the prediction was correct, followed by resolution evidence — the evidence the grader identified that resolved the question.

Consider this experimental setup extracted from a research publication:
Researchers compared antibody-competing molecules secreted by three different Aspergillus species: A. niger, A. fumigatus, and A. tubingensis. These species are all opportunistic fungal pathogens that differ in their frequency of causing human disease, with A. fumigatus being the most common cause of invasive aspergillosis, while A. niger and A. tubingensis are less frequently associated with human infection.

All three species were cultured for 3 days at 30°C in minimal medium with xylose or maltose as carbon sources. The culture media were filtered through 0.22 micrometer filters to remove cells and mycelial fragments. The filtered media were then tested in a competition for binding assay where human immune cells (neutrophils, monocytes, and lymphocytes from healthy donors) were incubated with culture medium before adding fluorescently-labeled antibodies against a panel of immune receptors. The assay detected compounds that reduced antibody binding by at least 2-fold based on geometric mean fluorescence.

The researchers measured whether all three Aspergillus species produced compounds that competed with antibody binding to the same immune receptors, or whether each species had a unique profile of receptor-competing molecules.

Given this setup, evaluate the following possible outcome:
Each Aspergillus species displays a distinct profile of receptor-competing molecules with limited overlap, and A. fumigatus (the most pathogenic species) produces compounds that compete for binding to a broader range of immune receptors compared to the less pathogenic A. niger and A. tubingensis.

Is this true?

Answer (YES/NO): NO